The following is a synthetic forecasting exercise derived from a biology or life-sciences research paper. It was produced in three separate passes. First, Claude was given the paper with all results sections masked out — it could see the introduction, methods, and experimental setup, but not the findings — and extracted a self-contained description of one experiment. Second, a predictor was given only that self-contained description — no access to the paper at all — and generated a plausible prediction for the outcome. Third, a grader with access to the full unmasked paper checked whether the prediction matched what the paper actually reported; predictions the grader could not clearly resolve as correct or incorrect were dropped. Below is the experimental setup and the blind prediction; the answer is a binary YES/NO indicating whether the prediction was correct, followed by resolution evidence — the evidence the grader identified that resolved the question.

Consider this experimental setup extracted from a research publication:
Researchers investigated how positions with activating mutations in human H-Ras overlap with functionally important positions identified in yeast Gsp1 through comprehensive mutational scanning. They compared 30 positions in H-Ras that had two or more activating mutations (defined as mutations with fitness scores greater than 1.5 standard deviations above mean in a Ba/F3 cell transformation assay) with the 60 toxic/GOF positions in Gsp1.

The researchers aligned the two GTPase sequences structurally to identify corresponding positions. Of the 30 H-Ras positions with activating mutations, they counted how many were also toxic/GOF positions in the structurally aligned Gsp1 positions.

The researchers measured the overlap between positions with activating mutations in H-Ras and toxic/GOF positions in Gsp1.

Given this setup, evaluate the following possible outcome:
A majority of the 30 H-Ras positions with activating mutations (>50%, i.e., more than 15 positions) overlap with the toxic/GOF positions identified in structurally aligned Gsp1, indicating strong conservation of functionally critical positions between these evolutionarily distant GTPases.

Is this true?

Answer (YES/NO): YES